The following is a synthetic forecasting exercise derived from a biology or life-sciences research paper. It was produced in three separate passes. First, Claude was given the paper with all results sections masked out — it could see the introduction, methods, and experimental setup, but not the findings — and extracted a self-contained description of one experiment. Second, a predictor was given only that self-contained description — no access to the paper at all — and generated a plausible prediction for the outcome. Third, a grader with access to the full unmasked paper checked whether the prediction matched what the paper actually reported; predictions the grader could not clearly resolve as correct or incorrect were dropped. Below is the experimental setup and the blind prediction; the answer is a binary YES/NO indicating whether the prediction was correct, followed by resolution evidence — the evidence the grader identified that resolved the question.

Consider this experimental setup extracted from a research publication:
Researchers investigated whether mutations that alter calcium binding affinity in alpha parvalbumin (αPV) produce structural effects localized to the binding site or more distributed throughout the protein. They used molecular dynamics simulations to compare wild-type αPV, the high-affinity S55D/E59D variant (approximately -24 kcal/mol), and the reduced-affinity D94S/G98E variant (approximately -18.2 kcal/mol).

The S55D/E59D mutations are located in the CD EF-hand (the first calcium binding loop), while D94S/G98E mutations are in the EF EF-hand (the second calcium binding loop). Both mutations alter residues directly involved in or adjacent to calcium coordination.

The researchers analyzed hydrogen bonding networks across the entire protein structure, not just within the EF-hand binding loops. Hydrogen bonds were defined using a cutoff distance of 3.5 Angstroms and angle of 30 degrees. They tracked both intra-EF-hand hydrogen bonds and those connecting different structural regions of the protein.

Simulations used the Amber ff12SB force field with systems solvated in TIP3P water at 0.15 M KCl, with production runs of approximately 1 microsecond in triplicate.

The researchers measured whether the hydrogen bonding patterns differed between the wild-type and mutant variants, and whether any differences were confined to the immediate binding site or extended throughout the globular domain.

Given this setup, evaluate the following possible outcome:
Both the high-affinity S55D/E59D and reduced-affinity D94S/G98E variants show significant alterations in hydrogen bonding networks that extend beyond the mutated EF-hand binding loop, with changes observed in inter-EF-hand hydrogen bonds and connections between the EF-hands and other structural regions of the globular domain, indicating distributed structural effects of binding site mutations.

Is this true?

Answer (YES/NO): NO